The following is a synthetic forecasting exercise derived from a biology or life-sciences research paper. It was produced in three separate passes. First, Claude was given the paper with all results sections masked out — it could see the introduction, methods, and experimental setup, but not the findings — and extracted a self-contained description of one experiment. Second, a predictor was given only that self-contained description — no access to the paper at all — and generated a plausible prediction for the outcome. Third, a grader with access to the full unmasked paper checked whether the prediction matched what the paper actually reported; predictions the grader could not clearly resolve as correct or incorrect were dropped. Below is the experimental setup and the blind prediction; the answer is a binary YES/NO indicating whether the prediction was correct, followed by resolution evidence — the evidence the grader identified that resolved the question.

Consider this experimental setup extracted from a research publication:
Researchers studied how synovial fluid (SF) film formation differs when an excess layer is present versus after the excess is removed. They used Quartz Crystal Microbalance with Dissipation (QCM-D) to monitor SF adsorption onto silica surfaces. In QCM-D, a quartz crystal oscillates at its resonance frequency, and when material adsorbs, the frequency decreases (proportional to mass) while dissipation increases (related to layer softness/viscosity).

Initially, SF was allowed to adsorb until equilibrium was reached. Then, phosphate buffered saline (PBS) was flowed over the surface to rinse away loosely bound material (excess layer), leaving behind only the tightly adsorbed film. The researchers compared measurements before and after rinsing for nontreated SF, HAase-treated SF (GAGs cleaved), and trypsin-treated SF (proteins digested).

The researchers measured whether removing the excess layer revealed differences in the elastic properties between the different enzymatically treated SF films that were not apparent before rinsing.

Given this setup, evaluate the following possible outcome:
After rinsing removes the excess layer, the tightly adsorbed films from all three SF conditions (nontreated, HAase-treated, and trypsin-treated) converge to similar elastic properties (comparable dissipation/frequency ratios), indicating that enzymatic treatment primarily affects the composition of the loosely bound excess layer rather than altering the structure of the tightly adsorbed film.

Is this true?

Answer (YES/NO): NO